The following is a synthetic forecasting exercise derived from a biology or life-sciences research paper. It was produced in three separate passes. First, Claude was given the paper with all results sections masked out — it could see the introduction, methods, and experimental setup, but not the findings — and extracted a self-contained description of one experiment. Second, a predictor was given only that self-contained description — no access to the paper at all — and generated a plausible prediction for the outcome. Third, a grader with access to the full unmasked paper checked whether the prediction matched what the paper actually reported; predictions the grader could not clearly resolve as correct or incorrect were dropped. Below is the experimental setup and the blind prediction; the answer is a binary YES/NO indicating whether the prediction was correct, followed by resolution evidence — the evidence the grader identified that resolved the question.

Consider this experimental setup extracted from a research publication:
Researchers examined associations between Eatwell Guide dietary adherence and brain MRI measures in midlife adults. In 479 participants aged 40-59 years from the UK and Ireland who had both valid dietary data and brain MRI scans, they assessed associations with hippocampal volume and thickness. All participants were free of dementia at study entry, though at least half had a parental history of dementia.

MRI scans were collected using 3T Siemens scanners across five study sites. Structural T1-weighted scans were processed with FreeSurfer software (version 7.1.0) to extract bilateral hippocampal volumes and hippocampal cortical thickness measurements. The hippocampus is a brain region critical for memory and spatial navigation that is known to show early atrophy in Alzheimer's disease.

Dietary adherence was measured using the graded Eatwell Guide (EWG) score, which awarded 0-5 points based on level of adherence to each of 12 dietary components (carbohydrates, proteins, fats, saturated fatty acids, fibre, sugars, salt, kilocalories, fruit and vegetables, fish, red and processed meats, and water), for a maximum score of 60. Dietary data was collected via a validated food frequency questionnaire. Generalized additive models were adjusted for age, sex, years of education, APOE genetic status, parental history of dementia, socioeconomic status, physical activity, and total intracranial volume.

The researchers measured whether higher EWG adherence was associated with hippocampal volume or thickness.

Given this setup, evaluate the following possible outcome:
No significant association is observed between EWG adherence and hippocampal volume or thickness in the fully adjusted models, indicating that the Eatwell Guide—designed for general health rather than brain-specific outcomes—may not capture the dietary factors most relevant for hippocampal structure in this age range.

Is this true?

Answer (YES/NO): YES